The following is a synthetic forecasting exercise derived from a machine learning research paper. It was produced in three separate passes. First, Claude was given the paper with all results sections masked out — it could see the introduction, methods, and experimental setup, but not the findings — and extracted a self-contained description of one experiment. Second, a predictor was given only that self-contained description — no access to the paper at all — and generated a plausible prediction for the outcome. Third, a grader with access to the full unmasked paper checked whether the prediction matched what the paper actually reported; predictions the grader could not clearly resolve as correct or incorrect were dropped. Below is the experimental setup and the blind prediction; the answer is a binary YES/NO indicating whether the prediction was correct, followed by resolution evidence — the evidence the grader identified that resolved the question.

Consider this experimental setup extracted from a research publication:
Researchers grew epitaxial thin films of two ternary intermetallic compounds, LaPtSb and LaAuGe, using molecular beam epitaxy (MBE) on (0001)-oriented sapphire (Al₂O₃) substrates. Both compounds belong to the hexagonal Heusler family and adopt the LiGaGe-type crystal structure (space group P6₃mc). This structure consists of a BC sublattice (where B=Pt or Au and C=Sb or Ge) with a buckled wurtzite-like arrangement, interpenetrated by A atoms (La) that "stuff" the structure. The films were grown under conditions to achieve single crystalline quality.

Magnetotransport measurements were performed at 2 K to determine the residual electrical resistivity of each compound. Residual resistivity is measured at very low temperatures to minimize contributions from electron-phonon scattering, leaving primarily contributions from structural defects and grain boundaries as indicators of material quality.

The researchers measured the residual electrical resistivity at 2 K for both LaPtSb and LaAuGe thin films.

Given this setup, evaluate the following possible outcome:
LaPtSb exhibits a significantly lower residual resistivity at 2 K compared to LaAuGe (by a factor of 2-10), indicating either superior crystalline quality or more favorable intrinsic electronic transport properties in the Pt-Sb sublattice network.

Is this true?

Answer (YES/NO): YES